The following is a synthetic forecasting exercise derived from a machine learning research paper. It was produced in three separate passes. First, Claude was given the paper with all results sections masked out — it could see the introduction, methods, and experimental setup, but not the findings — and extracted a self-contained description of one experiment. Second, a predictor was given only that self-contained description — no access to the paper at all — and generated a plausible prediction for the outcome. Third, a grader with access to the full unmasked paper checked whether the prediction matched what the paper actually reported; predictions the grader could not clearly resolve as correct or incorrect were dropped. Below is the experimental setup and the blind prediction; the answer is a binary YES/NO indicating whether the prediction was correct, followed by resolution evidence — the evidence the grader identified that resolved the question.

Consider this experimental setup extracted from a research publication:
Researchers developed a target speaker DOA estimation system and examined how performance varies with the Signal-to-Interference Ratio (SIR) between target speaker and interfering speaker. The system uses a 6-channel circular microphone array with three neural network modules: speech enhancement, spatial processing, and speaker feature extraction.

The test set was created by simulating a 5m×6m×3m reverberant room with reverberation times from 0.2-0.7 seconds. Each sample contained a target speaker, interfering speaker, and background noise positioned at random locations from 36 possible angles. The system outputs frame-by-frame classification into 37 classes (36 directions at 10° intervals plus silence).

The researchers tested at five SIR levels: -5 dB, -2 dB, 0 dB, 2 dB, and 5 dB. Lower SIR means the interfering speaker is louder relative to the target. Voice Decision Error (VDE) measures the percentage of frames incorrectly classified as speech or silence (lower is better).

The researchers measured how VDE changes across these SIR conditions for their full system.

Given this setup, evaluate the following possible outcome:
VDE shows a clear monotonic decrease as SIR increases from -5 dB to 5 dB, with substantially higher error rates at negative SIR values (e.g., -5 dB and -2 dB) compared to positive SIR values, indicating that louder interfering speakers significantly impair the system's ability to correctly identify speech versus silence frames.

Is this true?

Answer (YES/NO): YES